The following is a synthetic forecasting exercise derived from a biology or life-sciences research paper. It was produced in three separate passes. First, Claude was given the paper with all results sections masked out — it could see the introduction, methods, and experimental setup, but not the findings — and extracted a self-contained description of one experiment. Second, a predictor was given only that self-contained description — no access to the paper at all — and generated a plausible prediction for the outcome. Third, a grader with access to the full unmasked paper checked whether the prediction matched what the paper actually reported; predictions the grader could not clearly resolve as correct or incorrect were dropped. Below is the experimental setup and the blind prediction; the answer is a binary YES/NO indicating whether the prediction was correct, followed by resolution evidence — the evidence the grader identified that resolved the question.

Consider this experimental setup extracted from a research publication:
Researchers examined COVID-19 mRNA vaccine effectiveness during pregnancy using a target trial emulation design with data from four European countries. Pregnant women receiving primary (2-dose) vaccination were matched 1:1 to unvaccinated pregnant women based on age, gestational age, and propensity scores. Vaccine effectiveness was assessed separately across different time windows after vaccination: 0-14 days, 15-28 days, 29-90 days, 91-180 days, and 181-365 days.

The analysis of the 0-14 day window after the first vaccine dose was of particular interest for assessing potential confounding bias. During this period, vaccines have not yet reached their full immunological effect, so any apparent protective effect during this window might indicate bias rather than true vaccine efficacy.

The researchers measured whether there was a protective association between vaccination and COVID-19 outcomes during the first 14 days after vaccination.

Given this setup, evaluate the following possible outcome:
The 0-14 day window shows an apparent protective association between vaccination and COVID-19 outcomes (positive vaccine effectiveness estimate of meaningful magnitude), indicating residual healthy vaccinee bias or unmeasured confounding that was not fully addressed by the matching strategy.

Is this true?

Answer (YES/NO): YES